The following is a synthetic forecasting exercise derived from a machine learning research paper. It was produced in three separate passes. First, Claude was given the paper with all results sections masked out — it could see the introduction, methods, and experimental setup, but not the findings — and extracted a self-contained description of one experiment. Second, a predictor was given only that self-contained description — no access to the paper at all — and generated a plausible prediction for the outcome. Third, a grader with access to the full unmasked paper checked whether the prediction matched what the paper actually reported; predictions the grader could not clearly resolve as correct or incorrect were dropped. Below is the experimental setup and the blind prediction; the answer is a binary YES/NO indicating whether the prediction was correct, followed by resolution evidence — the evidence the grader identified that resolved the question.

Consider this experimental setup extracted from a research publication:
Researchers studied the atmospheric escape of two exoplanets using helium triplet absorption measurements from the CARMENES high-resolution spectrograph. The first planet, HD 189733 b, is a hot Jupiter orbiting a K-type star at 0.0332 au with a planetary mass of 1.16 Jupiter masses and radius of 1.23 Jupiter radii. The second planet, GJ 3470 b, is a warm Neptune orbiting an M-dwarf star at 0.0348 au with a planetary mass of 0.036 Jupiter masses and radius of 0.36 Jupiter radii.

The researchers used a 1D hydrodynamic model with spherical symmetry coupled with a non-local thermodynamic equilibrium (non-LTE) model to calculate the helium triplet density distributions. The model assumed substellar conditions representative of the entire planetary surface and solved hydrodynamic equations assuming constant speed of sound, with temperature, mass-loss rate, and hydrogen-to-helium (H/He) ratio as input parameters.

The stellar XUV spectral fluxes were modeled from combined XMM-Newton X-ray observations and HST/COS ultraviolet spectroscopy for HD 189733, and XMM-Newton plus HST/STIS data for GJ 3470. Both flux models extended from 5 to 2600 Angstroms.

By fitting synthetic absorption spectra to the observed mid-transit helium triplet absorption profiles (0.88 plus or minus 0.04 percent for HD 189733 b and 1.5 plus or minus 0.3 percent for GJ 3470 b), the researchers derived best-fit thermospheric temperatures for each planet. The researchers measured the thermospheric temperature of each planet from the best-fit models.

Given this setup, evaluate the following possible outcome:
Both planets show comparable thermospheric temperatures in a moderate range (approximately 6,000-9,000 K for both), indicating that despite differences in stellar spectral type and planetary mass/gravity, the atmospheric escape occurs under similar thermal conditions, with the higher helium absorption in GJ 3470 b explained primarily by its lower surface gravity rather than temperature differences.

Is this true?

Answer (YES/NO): NO